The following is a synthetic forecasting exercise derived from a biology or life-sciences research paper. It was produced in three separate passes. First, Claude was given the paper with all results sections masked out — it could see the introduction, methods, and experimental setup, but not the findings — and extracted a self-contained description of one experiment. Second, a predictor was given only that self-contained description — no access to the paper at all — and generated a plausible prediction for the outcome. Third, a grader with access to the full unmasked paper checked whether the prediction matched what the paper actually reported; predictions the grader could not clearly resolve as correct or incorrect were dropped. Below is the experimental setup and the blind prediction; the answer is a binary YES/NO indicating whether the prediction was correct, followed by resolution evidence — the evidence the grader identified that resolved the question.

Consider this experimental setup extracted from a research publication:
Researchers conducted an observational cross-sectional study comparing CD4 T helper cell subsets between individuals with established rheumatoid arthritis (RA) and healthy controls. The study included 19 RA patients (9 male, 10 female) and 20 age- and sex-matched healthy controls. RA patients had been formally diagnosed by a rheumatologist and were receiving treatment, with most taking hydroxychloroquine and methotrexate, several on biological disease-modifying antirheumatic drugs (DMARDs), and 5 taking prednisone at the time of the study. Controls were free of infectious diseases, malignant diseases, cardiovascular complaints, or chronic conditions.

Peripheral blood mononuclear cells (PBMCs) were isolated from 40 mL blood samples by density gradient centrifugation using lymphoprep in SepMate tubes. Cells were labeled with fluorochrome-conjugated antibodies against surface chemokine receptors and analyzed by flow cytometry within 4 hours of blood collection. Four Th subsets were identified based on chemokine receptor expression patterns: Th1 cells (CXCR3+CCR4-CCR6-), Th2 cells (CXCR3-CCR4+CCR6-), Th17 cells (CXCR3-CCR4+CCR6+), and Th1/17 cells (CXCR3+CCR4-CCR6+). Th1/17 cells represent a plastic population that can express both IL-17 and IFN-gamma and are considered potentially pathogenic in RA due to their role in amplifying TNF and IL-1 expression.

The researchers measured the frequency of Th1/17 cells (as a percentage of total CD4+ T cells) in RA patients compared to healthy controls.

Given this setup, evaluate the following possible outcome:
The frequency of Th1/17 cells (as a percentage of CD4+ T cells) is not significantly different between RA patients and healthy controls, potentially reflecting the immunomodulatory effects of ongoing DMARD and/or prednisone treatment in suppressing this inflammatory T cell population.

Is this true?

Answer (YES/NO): YES